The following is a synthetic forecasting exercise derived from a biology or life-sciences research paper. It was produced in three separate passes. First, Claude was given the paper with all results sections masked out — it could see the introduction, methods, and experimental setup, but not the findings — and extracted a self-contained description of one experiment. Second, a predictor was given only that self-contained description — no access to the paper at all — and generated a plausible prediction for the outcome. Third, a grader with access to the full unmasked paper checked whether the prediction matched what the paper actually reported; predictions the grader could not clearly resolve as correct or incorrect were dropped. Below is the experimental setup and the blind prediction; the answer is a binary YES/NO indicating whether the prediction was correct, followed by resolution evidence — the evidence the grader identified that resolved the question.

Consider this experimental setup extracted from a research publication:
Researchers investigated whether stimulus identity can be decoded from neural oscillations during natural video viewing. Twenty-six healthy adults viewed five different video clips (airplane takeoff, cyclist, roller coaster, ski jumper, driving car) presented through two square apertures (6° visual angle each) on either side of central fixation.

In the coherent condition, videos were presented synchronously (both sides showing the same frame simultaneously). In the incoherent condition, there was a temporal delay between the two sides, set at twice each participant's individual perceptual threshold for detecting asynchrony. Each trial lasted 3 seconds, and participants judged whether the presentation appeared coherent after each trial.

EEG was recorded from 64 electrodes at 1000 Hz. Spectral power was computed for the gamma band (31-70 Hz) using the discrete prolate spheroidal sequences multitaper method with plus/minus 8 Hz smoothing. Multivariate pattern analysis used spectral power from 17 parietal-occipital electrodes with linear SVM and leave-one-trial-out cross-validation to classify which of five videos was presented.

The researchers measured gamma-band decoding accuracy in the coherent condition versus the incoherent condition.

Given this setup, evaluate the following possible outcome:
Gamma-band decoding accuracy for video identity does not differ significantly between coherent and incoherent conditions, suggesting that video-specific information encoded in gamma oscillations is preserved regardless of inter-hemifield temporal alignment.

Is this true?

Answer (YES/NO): NO